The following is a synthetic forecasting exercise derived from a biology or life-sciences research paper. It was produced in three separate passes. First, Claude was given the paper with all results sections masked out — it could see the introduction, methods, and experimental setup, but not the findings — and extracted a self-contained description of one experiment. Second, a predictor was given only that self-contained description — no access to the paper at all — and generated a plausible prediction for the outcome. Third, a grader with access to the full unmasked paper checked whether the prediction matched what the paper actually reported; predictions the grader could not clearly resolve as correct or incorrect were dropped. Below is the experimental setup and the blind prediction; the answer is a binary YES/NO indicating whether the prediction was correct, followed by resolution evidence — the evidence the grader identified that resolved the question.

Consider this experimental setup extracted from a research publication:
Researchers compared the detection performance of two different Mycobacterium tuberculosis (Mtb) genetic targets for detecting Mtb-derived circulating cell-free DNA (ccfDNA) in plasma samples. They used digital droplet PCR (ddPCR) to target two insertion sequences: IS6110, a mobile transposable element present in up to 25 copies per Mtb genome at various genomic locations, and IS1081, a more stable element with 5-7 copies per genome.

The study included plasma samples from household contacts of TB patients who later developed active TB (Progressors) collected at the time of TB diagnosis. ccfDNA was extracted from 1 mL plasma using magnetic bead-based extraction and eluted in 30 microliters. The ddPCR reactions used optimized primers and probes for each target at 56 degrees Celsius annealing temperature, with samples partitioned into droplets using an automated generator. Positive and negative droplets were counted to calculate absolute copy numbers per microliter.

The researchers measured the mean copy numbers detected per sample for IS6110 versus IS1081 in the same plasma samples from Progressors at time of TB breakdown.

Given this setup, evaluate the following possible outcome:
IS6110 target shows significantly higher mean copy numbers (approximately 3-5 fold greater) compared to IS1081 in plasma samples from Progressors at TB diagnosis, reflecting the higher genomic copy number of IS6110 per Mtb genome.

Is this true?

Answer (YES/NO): NO